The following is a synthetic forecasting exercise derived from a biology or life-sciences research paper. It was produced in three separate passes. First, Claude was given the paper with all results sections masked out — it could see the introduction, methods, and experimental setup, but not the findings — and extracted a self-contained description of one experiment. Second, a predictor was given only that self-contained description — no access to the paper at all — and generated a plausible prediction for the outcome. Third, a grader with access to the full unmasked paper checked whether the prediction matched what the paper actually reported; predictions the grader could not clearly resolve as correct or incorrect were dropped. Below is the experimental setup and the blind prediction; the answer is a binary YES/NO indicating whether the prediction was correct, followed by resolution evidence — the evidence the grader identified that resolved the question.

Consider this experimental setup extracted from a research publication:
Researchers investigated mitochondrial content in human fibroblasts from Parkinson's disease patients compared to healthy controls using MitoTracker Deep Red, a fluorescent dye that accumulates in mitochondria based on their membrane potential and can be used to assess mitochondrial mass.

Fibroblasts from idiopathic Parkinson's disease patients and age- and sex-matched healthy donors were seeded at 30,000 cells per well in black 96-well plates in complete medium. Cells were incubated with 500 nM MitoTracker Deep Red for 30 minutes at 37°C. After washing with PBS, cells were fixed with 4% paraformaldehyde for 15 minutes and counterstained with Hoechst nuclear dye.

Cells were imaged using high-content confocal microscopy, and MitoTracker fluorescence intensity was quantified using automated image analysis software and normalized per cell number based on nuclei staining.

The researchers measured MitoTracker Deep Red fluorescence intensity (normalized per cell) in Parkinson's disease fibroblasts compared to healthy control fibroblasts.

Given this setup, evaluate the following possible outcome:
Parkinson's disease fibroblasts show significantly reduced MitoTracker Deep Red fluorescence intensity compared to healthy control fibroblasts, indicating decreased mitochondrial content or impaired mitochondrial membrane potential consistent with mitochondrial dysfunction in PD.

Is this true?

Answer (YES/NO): NO